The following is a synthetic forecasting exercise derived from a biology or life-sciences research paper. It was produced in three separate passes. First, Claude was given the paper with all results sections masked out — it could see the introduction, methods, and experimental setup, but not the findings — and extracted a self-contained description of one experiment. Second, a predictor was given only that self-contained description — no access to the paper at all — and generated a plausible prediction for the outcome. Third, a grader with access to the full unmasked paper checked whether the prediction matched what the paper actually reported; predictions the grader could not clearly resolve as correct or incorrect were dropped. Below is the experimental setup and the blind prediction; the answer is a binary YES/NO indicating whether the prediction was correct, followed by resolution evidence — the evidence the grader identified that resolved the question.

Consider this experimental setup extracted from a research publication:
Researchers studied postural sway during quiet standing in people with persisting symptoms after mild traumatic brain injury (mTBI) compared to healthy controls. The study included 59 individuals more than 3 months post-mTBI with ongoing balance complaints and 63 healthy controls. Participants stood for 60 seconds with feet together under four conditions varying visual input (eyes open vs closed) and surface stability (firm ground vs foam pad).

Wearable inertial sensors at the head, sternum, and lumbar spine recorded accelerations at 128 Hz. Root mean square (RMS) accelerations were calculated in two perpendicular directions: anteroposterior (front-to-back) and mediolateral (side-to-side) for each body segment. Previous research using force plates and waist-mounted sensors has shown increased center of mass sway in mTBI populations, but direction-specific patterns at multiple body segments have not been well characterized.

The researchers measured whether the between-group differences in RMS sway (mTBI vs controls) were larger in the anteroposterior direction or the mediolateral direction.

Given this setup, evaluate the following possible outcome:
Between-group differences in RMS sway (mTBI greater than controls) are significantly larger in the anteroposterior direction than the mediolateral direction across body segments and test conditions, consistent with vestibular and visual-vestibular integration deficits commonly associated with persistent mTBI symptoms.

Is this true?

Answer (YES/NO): NO